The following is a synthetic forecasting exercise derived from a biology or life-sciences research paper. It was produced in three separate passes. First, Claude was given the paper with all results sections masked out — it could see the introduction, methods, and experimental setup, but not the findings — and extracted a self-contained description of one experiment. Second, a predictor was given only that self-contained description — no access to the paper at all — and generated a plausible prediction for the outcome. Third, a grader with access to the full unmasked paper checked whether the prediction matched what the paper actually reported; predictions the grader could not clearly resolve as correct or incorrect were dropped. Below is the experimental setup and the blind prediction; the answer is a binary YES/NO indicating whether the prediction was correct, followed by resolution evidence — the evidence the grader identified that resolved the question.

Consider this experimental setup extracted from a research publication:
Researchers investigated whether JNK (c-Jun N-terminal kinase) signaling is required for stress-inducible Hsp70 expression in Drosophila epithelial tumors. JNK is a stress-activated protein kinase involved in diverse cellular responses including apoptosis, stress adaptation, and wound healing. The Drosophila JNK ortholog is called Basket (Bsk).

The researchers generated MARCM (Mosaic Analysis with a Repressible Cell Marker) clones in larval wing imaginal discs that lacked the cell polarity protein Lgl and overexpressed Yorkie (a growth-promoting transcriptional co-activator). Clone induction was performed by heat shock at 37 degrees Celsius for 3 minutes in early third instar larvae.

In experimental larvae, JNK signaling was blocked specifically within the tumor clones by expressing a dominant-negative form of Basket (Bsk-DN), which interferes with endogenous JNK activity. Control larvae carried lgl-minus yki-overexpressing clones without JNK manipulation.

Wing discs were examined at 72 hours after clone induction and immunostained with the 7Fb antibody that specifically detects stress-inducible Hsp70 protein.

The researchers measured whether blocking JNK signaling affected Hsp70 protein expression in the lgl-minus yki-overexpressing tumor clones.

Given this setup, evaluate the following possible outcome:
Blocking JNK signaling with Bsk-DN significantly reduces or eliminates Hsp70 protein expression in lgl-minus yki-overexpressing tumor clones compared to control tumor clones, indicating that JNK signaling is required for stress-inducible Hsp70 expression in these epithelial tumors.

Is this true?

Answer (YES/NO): YES